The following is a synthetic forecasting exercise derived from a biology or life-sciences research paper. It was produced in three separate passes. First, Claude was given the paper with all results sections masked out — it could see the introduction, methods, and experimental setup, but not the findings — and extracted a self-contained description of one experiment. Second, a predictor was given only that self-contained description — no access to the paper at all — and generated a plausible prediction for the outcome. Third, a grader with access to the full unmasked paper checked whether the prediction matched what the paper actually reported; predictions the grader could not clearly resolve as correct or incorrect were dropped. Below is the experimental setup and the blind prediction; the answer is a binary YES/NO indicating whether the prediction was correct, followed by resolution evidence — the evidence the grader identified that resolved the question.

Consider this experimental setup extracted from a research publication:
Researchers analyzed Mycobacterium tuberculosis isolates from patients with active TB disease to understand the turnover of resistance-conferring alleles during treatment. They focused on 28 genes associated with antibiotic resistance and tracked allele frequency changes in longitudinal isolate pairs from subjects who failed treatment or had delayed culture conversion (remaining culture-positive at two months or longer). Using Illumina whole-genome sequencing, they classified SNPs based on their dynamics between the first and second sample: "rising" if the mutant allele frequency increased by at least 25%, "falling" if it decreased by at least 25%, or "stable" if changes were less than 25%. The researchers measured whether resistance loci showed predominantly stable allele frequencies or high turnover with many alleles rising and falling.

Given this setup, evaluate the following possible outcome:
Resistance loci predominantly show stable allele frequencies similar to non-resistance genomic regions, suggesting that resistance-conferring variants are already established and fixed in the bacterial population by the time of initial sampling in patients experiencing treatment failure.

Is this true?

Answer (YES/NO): NO